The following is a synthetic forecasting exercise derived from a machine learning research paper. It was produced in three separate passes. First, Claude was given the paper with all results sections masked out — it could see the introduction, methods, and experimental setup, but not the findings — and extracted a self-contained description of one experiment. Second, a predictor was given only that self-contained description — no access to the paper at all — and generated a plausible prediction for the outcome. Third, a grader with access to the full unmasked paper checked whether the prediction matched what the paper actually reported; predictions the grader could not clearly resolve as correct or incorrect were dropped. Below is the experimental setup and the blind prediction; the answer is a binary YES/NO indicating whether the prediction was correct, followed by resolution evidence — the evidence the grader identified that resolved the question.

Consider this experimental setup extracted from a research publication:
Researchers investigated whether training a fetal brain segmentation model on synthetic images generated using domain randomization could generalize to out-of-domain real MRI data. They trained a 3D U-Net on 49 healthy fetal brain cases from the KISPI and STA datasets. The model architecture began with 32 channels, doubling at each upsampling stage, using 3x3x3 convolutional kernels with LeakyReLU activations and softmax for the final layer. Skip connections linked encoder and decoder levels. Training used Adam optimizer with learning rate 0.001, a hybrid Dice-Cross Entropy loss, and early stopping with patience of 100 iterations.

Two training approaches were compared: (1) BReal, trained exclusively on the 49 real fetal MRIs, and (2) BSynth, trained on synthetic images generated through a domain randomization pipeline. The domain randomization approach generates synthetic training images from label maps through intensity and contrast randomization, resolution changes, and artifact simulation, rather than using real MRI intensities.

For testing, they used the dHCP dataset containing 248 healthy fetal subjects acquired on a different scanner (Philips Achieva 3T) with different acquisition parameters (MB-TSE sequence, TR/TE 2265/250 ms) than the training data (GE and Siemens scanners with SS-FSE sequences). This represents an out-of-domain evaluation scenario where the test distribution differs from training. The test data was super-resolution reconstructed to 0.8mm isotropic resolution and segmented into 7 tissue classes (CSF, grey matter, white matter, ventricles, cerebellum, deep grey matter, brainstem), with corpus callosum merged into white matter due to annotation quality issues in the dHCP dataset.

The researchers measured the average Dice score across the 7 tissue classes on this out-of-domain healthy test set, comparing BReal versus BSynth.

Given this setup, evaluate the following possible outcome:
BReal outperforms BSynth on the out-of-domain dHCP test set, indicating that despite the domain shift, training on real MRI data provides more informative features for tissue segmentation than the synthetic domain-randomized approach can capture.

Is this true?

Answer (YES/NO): NO